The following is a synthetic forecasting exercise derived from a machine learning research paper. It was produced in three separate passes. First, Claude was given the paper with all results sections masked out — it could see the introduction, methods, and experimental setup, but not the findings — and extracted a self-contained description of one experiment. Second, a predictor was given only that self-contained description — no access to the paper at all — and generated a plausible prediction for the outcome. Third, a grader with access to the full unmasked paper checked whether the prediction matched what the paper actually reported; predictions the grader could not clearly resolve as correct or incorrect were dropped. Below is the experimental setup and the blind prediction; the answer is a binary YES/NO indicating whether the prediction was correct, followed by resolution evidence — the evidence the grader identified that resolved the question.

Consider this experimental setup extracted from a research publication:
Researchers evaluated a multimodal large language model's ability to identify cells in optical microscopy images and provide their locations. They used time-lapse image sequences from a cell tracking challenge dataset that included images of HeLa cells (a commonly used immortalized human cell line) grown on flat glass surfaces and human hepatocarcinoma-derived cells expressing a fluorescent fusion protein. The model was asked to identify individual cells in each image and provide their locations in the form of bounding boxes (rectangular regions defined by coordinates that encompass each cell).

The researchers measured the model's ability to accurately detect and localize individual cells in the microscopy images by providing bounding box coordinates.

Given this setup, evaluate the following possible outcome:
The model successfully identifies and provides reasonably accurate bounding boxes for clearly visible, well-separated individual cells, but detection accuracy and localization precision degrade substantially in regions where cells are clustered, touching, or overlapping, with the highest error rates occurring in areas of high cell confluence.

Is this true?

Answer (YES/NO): NO